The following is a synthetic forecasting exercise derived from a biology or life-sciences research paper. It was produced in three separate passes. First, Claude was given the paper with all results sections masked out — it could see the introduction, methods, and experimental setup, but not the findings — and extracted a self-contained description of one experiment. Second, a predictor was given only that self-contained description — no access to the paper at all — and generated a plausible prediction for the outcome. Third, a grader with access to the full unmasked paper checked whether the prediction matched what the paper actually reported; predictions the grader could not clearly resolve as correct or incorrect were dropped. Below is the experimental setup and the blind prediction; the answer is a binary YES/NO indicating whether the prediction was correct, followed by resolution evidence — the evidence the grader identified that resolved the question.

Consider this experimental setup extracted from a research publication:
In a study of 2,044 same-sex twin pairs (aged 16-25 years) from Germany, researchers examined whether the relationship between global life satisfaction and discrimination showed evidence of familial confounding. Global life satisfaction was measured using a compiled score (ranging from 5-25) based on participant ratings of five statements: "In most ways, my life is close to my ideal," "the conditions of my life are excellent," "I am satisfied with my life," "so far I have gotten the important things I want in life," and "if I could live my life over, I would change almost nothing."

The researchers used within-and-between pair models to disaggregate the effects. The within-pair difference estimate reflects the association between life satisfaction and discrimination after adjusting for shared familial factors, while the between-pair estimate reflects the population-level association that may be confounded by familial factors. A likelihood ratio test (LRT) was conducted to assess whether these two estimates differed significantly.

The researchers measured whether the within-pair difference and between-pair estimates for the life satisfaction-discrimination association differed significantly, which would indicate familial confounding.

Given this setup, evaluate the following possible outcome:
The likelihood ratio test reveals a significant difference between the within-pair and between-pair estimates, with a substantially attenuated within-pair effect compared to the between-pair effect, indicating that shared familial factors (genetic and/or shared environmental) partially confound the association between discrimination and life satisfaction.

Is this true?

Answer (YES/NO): NO